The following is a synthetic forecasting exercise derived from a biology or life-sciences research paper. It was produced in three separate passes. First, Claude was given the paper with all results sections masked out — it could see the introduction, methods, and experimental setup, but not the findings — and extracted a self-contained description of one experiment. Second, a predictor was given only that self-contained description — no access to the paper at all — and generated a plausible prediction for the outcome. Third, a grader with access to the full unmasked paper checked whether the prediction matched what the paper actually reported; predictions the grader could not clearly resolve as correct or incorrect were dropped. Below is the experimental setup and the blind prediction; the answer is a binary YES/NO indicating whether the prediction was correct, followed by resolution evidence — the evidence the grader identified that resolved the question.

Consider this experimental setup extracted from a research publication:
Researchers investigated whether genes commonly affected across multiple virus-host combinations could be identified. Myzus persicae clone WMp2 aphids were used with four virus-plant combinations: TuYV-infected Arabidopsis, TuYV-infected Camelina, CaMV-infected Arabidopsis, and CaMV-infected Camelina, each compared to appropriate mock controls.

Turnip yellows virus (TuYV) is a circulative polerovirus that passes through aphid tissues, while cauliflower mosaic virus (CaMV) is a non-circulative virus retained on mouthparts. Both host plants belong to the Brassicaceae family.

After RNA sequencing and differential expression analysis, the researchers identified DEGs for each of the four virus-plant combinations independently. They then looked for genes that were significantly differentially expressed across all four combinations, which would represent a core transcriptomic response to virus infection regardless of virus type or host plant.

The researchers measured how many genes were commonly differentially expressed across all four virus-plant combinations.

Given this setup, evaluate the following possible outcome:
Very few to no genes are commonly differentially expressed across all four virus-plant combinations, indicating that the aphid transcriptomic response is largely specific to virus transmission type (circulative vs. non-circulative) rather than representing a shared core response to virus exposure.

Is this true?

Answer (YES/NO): NO